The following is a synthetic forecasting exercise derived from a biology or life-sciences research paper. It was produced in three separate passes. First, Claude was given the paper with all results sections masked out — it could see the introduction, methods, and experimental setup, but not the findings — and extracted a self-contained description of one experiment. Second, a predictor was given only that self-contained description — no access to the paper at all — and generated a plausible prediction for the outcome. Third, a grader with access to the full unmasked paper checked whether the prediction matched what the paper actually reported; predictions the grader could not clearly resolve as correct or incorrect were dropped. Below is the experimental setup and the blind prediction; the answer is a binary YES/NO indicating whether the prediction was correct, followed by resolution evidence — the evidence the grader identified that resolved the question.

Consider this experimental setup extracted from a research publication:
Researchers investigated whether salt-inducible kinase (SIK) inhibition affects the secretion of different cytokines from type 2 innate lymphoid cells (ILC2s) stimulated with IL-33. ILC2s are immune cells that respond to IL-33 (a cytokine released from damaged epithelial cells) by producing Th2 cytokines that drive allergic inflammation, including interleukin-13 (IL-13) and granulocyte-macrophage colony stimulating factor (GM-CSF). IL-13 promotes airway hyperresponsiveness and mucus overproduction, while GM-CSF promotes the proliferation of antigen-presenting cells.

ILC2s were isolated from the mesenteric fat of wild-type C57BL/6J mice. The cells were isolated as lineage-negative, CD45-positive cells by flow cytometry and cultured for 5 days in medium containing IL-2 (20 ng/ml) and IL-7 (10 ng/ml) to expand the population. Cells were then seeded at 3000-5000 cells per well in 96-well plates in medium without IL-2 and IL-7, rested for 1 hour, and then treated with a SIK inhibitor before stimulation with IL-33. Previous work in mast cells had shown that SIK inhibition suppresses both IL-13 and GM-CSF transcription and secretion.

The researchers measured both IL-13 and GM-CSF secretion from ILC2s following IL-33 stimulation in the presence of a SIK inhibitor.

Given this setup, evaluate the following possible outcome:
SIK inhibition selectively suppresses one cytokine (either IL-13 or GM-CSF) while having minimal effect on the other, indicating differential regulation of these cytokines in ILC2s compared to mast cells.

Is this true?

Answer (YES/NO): NO